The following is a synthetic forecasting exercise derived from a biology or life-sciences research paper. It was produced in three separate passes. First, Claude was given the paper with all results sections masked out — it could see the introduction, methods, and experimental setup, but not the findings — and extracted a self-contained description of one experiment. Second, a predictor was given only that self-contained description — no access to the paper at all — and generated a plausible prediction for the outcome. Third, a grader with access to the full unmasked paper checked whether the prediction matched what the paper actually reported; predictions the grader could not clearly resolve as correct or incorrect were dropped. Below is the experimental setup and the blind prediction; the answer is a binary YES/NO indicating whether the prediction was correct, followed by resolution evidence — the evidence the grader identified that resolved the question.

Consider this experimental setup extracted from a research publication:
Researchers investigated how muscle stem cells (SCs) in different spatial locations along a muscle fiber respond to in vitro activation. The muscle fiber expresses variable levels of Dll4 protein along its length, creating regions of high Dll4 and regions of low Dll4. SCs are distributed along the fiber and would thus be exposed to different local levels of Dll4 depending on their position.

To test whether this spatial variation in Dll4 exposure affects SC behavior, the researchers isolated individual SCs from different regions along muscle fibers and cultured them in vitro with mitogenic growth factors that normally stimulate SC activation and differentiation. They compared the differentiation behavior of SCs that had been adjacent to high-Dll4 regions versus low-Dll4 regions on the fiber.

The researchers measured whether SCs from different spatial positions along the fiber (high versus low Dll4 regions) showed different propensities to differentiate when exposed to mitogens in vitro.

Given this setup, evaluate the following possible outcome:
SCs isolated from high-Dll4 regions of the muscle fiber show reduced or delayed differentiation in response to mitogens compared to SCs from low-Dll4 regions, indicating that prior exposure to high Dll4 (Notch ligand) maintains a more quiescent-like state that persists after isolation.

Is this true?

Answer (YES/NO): YES